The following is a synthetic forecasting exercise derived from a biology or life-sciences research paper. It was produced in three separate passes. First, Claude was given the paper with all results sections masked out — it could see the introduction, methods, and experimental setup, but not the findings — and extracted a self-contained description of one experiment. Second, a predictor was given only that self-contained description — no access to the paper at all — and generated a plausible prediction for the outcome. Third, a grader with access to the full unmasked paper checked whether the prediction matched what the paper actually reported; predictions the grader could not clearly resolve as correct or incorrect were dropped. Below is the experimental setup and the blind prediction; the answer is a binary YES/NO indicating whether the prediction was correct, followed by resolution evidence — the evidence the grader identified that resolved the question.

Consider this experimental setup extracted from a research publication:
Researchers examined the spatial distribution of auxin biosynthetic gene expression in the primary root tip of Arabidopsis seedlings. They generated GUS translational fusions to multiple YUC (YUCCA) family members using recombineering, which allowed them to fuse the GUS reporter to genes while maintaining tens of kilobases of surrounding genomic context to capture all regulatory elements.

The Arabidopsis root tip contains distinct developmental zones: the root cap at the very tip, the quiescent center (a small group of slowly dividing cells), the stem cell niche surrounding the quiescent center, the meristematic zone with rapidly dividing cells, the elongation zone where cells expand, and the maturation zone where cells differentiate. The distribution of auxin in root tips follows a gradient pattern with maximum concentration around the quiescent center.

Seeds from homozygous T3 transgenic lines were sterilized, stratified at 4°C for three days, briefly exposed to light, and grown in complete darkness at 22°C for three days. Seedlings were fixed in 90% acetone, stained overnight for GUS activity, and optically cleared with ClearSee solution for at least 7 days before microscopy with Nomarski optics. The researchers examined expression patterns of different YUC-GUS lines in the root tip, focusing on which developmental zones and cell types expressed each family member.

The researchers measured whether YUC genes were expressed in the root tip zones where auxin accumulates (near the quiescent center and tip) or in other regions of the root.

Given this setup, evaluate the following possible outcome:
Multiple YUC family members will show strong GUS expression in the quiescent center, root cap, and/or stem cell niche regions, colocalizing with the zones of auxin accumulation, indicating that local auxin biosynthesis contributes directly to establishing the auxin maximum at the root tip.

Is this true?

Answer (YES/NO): YES